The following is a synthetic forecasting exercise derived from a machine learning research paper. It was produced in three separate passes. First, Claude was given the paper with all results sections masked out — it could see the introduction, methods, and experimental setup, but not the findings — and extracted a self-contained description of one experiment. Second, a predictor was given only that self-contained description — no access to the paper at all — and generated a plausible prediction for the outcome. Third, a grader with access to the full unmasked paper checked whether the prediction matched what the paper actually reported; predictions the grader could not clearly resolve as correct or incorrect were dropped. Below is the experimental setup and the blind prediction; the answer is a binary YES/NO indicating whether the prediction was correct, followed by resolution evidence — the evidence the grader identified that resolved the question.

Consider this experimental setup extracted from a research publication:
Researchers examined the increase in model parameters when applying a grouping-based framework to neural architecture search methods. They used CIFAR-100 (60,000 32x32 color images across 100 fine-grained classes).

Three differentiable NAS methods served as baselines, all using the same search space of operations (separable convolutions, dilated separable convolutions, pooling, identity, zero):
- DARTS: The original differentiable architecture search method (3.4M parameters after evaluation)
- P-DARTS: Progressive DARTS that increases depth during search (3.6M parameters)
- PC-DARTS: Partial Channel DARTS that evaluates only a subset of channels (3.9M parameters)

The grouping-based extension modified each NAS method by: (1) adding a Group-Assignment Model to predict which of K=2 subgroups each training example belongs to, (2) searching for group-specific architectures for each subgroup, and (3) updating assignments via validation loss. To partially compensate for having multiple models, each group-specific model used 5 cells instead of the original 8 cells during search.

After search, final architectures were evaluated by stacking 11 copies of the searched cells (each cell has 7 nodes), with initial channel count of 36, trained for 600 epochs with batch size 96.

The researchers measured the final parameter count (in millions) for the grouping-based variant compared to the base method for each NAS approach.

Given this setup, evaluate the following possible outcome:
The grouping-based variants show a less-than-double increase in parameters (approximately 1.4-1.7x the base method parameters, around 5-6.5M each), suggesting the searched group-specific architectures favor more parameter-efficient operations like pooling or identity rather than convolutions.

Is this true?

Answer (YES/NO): NO